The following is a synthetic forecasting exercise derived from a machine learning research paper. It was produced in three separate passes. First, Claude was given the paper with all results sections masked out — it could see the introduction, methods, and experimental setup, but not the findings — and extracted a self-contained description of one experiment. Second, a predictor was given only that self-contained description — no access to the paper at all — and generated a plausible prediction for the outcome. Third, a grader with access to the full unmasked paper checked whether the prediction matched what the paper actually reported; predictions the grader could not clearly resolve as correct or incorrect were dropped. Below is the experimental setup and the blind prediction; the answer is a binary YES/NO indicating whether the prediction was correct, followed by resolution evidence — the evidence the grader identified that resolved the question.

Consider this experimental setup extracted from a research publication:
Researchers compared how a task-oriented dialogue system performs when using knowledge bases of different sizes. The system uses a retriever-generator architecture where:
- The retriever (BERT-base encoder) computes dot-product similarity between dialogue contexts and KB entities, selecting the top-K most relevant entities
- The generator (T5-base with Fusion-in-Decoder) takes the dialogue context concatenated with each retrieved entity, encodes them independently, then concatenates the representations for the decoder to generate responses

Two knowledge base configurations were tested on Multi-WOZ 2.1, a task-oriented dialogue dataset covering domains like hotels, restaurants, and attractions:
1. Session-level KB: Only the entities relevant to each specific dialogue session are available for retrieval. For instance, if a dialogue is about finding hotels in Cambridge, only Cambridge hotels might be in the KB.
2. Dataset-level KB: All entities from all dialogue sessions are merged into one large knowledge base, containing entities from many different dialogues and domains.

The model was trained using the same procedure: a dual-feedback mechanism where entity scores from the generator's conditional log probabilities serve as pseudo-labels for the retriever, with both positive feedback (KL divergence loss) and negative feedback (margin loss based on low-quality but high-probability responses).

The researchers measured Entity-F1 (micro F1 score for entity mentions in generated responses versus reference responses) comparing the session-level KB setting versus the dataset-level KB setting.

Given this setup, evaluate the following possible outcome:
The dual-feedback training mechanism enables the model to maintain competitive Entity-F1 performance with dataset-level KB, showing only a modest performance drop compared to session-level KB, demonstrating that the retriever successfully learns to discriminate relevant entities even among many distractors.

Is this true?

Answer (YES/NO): YES